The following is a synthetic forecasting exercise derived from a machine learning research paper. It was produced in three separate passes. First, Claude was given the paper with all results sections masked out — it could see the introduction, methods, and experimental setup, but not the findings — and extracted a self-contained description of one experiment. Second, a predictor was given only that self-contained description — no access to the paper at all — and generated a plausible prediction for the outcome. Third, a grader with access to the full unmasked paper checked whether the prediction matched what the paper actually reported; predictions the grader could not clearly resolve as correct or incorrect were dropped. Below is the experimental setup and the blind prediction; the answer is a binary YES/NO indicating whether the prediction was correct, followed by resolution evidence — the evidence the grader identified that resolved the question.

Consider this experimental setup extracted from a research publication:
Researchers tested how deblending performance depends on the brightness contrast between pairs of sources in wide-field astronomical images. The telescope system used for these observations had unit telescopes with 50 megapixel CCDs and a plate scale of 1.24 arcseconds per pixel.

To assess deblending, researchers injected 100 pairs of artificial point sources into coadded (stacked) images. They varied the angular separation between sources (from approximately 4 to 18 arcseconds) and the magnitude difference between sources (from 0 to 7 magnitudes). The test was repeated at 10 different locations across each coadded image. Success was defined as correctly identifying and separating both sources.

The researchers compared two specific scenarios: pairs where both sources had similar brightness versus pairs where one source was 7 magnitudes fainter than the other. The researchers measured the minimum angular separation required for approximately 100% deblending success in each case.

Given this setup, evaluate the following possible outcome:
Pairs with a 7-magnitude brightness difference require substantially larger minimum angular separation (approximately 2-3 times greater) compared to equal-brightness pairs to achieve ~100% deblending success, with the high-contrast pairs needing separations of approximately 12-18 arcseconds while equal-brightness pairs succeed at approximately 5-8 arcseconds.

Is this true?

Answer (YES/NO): YES